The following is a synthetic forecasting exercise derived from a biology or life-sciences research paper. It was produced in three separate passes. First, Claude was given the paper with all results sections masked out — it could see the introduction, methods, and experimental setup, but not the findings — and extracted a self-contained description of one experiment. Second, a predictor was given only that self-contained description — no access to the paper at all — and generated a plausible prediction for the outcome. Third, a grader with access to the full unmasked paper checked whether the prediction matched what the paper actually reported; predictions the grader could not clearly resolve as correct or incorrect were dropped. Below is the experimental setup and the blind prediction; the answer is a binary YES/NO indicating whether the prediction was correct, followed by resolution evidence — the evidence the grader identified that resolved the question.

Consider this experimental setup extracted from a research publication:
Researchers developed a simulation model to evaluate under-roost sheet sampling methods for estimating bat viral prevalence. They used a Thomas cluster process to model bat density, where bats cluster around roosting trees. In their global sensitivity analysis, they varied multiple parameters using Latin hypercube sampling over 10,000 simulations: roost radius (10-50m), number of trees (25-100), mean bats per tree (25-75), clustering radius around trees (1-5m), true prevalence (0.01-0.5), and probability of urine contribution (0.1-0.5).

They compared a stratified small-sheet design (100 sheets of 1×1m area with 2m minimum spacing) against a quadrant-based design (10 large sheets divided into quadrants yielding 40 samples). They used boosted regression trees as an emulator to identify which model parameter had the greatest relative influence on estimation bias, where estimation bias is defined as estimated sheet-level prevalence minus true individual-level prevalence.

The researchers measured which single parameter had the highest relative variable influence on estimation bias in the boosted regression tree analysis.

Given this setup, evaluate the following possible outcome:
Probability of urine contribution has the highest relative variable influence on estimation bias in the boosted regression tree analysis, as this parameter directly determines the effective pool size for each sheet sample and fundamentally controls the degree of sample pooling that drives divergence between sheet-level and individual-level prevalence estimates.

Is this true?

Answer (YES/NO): NO